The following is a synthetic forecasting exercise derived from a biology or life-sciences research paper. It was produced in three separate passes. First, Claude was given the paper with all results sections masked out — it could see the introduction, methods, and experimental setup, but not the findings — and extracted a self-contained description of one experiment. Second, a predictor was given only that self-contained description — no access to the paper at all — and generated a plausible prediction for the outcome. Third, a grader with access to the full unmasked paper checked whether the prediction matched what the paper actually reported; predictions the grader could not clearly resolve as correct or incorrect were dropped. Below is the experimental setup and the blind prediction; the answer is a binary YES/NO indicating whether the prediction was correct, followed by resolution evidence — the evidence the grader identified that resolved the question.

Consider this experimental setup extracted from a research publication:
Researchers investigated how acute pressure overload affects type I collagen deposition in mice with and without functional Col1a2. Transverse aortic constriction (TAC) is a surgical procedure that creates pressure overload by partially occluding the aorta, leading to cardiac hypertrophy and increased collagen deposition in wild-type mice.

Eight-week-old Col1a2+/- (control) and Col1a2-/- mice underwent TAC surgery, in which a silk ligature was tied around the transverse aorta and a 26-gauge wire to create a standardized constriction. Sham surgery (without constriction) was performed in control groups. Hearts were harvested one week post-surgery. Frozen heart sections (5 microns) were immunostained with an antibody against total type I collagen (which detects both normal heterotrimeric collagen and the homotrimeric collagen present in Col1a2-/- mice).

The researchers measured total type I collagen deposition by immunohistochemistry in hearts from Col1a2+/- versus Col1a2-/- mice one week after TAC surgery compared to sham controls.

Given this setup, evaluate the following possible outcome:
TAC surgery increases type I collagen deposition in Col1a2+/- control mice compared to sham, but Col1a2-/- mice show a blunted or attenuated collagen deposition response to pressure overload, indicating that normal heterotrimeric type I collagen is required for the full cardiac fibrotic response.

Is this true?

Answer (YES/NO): YES